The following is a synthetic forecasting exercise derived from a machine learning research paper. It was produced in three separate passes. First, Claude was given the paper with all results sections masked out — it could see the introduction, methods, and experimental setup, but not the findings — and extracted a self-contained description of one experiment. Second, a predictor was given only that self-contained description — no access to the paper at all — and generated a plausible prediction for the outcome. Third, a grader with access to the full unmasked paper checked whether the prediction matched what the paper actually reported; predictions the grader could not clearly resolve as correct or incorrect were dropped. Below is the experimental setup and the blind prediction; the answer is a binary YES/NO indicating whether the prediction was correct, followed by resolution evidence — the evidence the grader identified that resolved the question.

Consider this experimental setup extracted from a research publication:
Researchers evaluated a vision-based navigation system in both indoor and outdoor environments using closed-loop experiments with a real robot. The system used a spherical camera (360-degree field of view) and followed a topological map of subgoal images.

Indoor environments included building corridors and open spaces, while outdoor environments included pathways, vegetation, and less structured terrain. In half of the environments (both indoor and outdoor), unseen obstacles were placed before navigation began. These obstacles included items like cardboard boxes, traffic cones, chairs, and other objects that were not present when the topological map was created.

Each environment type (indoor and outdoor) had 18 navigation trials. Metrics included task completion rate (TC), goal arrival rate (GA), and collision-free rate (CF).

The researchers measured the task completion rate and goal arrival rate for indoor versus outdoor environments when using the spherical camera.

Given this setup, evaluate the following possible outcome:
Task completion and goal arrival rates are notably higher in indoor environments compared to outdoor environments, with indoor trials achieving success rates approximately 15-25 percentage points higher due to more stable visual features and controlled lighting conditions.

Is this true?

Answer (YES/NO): NO